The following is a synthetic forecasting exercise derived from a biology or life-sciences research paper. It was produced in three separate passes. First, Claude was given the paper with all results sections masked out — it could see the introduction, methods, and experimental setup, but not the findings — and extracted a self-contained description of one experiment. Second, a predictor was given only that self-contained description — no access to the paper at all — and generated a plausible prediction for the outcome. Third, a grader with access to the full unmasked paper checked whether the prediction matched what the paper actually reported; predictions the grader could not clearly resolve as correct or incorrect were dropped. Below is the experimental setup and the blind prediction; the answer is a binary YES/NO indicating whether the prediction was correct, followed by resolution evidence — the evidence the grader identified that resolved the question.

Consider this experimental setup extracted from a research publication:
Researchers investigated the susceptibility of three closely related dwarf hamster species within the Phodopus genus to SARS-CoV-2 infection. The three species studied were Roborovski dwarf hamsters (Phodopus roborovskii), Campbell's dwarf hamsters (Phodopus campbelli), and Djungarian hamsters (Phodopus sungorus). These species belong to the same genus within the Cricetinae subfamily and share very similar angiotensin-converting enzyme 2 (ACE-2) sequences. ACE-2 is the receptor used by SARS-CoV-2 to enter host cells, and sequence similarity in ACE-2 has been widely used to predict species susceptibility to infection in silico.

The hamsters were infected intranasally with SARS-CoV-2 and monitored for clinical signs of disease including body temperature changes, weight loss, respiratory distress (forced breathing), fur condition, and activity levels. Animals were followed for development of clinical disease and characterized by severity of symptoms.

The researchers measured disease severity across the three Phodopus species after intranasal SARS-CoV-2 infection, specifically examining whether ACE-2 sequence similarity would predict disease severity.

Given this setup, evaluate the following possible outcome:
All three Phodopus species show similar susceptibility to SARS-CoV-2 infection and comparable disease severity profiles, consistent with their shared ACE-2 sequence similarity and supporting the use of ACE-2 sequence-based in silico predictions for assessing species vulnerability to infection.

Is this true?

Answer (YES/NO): NO